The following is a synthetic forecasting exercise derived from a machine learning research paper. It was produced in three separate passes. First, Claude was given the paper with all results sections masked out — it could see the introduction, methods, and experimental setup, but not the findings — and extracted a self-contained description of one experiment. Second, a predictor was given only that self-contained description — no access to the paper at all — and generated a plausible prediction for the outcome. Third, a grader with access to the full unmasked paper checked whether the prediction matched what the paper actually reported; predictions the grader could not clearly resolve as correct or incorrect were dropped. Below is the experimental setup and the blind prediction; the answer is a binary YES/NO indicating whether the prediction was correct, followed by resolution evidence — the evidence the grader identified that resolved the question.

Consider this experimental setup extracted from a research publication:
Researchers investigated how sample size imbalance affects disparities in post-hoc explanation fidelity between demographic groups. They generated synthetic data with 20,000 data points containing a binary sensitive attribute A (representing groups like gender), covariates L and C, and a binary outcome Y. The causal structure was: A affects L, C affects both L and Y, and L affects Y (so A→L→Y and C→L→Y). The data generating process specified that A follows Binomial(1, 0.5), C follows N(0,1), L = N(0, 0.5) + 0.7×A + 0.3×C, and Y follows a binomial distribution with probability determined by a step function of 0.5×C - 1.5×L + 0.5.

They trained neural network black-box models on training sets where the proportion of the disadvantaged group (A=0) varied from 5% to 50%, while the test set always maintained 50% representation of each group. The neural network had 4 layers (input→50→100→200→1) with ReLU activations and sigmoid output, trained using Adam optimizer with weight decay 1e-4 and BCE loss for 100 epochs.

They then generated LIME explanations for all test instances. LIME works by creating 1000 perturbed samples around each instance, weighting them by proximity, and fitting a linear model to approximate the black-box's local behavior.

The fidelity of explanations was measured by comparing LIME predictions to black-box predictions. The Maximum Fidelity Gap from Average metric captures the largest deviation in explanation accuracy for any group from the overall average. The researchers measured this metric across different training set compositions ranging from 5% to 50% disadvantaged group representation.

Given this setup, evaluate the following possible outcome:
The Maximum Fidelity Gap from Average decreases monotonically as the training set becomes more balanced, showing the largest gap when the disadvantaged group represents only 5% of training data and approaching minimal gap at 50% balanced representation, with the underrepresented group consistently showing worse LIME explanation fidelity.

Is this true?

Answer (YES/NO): NO